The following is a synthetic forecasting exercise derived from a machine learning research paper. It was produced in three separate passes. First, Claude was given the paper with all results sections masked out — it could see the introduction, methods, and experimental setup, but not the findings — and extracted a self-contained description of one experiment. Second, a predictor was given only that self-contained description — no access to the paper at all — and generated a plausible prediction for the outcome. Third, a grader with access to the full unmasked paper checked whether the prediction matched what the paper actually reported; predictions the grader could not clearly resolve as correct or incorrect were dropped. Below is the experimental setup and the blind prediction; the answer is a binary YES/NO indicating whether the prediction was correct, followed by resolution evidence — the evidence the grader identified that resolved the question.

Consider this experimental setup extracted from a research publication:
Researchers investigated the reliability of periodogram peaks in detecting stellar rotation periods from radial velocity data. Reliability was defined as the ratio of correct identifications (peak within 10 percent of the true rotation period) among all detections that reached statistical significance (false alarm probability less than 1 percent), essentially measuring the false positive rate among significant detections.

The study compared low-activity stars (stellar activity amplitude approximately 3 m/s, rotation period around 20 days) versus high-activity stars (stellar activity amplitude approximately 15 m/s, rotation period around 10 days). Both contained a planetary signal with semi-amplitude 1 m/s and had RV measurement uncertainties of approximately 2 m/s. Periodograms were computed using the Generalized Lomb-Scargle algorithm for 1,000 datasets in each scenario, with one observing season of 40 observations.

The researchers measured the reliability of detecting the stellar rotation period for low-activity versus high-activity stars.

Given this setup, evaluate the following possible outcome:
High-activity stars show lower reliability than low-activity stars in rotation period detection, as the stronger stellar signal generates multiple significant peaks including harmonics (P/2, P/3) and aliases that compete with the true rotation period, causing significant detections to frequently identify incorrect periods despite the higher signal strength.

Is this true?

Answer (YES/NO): NO